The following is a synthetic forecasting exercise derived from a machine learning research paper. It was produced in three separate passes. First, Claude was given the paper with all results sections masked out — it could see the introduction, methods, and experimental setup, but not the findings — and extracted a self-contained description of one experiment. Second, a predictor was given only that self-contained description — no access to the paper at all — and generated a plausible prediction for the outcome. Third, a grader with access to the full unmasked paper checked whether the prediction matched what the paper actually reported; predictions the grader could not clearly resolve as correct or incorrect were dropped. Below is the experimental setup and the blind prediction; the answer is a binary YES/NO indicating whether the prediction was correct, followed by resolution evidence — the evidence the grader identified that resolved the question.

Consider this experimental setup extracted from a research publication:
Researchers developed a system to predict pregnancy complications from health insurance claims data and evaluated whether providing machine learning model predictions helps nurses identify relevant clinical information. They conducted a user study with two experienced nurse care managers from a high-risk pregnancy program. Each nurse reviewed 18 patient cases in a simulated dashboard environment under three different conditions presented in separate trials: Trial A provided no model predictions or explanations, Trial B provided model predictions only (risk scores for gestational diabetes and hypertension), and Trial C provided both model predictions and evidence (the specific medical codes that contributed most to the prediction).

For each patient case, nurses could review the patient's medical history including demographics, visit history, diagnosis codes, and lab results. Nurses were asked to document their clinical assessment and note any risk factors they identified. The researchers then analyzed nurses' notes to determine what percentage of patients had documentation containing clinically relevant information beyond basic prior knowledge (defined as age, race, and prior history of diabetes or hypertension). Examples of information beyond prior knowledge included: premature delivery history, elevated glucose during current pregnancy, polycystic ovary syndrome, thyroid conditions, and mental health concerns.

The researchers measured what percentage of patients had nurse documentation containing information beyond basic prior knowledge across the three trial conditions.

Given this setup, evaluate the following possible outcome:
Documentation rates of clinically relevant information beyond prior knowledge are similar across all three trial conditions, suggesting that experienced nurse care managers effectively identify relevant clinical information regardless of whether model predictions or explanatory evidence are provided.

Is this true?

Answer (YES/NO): NO